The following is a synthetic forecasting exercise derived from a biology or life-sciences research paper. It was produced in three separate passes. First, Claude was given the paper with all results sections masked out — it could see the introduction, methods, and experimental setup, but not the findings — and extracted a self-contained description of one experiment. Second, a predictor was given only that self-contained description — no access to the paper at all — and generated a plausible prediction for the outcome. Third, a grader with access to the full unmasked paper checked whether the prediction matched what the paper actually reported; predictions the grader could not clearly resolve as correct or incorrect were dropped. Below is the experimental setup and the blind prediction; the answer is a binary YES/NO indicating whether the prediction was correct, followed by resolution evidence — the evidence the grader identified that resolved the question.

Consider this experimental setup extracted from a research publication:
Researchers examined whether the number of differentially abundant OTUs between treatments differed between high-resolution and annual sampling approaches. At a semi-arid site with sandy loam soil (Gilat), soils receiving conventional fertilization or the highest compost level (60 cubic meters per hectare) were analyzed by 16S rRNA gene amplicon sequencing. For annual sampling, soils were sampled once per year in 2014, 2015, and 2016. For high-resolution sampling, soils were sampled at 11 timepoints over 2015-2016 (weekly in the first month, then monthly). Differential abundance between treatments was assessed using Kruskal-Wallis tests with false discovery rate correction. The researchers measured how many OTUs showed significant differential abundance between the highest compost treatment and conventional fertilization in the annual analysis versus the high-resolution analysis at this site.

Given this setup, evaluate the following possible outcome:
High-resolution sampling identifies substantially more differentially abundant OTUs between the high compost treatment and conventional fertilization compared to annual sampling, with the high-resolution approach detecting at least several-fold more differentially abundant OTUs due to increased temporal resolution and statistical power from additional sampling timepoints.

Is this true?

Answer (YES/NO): YES